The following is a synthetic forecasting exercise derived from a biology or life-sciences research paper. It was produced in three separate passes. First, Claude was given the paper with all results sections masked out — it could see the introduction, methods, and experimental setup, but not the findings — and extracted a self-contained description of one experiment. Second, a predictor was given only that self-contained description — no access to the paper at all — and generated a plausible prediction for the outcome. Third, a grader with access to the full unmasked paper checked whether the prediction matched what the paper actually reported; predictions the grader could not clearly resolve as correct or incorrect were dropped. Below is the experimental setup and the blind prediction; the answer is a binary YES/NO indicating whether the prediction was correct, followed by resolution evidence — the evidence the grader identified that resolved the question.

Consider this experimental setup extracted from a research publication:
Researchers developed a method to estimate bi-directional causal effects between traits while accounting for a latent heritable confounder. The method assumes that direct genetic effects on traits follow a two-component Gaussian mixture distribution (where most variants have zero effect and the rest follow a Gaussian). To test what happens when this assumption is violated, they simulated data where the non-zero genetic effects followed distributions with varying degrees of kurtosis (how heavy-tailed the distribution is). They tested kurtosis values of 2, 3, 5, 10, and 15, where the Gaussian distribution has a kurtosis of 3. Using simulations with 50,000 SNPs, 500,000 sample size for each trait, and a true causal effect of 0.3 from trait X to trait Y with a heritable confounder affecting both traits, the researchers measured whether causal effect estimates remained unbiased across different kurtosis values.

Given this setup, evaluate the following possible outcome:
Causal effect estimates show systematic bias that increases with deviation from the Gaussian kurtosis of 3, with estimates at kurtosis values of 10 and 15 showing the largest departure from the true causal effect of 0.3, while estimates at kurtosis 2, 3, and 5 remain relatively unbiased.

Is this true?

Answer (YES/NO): NO